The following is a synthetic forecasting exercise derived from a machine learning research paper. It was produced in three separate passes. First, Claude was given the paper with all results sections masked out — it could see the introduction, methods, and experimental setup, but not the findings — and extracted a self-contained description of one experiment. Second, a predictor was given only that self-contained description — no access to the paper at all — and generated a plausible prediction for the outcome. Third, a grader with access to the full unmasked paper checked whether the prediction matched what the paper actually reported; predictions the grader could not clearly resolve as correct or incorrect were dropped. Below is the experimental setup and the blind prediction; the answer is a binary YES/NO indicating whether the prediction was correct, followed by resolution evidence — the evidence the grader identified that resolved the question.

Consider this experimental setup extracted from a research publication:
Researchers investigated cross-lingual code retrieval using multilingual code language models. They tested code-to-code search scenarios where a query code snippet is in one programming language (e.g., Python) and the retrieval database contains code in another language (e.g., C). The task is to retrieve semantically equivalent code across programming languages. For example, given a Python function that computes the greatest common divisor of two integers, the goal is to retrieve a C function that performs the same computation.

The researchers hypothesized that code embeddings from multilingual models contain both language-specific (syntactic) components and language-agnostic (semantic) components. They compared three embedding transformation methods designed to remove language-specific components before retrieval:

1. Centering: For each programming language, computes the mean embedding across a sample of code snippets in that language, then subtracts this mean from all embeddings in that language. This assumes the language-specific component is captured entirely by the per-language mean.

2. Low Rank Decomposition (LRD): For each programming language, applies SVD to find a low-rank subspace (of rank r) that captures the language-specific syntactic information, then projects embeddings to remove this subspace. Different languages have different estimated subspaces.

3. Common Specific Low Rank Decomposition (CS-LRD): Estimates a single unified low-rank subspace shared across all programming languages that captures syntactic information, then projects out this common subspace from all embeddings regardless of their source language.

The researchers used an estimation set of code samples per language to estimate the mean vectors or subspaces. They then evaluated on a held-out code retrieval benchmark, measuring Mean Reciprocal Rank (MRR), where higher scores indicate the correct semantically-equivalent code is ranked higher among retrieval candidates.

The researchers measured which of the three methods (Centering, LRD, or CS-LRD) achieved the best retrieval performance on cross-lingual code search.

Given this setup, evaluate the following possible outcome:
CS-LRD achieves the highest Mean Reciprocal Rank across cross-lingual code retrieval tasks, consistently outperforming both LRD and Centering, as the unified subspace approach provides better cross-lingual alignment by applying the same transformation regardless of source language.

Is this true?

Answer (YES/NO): NO